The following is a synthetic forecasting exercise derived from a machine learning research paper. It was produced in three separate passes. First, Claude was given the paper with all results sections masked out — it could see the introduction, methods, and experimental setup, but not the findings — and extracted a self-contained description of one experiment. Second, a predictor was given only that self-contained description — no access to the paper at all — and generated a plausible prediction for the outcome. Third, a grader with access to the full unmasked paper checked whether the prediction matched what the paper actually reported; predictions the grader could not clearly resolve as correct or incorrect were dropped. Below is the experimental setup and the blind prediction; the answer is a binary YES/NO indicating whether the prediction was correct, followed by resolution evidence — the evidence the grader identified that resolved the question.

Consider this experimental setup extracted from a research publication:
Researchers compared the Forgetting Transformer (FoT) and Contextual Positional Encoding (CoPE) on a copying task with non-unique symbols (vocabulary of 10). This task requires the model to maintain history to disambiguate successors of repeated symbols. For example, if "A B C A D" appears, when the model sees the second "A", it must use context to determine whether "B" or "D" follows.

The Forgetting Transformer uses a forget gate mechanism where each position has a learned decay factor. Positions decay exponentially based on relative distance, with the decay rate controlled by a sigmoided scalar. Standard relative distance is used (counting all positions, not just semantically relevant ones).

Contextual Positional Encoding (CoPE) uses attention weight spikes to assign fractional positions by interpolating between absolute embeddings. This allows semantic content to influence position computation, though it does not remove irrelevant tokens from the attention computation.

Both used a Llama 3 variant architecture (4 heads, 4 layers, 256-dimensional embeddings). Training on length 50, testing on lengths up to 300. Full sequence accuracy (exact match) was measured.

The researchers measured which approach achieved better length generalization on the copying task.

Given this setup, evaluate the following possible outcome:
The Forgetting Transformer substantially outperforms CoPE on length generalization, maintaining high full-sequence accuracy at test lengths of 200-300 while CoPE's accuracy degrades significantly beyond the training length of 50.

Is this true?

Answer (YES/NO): NO